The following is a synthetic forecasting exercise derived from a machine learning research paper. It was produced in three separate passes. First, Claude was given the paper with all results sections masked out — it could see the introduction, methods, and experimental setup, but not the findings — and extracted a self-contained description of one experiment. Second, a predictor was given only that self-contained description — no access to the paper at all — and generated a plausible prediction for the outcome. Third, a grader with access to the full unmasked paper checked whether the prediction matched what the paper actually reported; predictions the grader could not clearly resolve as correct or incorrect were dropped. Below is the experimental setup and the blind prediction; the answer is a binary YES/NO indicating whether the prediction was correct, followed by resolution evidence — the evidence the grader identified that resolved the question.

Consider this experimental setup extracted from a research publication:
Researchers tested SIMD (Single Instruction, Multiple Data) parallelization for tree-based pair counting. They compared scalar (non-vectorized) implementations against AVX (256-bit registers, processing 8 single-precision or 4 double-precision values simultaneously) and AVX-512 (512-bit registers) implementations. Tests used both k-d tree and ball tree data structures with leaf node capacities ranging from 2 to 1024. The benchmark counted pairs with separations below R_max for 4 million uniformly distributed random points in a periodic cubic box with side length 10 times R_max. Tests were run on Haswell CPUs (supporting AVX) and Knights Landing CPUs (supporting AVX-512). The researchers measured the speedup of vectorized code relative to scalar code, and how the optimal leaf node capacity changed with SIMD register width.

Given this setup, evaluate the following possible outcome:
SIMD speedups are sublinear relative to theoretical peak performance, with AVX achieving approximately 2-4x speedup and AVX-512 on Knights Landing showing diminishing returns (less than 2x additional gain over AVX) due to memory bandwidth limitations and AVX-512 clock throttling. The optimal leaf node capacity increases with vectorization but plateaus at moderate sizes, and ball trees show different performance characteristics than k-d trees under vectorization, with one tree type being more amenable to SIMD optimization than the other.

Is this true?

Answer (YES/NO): NO